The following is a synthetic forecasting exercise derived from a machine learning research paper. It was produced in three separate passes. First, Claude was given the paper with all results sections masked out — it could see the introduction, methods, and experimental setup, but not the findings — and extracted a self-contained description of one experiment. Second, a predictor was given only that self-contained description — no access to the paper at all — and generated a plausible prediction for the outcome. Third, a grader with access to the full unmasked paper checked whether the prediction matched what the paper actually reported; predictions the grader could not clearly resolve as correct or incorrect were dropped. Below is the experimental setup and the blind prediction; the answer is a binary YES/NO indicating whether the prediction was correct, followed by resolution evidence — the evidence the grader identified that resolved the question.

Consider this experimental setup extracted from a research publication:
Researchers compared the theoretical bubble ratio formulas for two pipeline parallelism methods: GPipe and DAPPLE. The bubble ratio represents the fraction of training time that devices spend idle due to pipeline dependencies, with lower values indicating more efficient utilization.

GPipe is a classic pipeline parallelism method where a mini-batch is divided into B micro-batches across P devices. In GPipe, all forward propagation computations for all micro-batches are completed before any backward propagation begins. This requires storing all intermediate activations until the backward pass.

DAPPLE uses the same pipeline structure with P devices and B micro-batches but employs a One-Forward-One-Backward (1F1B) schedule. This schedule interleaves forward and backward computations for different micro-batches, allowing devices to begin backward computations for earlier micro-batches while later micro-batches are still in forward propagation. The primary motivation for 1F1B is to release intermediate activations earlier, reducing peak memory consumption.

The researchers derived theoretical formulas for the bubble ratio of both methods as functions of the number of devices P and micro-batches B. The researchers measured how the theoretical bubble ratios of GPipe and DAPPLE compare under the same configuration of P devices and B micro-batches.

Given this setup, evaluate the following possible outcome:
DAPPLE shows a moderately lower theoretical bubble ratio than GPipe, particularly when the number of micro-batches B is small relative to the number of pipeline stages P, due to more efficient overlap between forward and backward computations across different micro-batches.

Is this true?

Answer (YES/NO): NO